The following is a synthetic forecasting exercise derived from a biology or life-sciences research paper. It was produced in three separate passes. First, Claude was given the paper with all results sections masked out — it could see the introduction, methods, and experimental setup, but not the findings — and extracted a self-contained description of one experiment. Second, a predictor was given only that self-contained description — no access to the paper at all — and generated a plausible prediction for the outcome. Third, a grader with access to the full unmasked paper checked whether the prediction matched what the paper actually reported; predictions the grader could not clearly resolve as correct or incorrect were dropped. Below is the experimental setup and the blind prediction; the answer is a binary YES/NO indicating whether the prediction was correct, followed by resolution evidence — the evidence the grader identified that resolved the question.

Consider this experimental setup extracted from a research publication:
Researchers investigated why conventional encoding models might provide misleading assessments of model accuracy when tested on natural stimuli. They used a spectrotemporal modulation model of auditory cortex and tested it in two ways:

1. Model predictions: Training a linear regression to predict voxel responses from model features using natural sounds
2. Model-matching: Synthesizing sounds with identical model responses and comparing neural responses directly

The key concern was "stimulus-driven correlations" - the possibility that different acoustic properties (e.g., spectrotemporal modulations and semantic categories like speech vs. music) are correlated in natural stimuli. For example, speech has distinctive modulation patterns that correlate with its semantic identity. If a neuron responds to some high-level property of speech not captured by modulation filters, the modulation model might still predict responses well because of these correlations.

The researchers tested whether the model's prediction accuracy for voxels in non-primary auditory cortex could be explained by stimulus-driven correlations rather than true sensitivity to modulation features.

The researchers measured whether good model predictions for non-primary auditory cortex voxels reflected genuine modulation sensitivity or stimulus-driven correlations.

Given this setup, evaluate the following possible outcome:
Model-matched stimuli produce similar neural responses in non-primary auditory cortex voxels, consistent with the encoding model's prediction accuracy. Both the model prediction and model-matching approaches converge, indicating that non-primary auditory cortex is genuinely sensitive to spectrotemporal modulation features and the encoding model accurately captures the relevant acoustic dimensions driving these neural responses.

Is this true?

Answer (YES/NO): NO